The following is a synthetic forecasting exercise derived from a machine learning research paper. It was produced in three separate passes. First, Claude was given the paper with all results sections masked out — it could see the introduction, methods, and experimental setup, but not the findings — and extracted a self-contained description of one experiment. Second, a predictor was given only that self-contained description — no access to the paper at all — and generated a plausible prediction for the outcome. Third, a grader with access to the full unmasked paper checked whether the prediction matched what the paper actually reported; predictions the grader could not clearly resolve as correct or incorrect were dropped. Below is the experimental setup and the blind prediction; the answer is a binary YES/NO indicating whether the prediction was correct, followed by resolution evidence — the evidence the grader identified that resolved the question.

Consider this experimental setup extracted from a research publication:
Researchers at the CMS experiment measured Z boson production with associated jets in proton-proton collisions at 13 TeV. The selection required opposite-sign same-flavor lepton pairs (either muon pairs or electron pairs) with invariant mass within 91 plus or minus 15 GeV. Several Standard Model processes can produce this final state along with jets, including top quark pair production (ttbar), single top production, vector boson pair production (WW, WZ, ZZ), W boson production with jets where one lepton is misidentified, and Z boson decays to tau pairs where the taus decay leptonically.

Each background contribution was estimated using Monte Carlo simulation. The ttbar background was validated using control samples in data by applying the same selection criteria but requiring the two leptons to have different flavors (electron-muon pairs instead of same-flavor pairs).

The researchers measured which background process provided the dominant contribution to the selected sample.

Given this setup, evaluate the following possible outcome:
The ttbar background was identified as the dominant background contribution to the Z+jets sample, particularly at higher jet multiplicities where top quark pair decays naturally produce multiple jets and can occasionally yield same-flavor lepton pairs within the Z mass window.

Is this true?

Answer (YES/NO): YES